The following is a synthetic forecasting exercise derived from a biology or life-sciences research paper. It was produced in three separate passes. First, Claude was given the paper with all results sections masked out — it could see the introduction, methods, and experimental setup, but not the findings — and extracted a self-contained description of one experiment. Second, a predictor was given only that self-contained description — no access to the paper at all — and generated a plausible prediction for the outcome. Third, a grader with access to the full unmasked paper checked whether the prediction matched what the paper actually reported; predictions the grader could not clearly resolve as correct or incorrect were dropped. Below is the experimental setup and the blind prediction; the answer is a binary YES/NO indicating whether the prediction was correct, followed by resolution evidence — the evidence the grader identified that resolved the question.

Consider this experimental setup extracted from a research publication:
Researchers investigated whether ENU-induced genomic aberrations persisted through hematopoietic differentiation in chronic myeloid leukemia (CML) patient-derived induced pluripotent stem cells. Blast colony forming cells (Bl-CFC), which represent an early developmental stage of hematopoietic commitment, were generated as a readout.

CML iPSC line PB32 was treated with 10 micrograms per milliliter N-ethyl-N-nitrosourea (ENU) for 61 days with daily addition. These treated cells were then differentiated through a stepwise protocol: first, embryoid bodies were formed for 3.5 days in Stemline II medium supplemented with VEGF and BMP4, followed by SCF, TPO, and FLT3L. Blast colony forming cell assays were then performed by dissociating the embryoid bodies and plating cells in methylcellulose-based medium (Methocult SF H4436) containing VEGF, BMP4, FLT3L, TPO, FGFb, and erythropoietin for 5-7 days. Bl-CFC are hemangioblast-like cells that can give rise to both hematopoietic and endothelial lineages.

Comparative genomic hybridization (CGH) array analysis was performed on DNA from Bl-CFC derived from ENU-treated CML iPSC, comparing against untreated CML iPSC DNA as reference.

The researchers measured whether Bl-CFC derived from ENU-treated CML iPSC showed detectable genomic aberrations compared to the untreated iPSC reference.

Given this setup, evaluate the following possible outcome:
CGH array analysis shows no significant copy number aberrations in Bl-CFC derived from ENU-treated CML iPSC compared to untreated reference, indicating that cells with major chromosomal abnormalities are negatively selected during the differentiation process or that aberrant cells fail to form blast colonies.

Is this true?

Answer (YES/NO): NO